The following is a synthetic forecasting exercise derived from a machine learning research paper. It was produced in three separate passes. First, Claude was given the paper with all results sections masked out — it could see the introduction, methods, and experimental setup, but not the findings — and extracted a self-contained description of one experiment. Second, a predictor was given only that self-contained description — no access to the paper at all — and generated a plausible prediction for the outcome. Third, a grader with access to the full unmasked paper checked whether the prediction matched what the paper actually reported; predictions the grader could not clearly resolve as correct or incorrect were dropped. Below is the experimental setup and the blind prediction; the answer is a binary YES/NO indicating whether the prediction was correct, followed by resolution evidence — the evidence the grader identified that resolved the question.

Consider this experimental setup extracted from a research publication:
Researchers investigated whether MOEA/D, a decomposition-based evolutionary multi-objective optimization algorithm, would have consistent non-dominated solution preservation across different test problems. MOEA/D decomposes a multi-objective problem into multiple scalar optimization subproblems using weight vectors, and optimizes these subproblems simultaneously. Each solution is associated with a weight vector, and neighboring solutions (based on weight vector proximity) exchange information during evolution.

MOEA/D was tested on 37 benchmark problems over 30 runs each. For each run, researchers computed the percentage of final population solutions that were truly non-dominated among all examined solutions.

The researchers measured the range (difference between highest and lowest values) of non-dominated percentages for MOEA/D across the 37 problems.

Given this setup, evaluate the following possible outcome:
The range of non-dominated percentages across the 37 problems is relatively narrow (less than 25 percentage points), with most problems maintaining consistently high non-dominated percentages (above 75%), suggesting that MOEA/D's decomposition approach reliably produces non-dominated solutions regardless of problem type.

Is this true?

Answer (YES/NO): NO